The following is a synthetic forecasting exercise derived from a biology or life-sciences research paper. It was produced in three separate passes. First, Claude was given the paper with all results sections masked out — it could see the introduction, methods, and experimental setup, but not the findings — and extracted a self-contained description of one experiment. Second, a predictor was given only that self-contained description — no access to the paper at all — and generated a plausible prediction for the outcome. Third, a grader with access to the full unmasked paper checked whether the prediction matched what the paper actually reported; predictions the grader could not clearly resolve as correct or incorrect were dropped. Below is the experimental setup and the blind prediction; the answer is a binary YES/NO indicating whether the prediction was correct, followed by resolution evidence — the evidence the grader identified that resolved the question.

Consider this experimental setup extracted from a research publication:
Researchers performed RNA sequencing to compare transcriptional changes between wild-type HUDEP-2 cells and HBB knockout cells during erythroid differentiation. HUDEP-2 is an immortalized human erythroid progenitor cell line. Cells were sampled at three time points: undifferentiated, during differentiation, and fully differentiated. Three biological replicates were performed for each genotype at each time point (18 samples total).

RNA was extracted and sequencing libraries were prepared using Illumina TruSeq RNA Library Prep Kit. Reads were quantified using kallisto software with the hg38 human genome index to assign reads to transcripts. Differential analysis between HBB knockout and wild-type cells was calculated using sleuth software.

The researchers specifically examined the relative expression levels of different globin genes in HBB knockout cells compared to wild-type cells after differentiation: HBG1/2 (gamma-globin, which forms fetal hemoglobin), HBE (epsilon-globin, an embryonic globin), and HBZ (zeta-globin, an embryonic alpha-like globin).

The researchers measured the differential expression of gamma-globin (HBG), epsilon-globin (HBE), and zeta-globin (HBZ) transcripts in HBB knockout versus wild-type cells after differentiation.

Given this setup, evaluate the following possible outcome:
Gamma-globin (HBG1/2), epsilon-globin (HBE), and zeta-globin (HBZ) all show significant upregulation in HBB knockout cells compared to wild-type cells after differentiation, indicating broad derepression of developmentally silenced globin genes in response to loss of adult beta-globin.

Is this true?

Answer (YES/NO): YES